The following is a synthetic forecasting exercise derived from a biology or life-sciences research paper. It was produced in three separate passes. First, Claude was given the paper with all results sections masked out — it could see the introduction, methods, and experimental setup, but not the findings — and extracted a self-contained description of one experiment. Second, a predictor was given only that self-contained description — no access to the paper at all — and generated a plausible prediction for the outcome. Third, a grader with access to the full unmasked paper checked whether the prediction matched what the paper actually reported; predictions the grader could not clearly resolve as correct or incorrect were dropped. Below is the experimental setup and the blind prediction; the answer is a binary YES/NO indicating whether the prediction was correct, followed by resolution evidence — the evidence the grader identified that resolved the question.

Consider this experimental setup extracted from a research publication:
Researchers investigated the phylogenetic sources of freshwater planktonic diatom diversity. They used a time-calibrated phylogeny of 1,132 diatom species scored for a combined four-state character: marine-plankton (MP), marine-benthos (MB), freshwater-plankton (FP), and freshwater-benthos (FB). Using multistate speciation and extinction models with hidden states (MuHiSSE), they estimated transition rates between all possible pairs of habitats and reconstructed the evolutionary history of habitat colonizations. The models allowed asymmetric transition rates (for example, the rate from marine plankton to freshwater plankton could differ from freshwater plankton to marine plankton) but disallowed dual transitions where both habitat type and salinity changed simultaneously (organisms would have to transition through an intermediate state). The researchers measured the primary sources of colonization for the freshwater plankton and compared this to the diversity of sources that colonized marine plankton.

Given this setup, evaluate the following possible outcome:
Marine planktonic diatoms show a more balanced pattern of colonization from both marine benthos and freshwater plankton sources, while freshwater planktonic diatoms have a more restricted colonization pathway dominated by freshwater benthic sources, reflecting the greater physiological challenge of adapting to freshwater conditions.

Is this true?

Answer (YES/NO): NO